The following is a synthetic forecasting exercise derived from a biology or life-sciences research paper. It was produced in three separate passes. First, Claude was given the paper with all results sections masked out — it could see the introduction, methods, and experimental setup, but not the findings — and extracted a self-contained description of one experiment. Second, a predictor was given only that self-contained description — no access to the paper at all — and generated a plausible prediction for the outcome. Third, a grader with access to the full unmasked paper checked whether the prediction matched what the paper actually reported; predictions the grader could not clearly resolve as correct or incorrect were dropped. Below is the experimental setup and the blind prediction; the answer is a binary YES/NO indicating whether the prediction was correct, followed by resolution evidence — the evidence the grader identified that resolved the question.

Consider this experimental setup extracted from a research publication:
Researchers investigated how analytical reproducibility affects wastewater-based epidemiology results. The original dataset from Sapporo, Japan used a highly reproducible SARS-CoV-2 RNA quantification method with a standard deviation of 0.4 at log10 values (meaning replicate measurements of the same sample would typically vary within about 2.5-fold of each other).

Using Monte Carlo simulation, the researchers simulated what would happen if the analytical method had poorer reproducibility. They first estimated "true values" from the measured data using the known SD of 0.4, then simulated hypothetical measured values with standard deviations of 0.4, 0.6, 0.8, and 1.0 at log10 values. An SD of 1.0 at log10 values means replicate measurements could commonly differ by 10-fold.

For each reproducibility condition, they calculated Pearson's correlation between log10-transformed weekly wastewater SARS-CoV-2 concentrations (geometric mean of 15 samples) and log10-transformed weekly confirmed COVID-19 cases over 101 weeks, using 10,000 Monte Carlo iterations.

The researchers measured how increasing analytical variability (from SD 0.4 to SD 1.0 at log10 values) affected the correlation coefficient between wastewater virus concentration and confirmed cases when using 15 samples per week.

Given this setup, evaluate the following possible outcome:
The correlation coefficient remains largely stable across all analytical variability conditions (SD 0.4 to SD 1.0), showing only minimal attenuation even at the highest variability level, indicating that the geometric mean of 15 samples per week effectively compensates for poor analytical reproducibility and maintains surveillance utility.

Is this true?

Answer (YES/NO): NO